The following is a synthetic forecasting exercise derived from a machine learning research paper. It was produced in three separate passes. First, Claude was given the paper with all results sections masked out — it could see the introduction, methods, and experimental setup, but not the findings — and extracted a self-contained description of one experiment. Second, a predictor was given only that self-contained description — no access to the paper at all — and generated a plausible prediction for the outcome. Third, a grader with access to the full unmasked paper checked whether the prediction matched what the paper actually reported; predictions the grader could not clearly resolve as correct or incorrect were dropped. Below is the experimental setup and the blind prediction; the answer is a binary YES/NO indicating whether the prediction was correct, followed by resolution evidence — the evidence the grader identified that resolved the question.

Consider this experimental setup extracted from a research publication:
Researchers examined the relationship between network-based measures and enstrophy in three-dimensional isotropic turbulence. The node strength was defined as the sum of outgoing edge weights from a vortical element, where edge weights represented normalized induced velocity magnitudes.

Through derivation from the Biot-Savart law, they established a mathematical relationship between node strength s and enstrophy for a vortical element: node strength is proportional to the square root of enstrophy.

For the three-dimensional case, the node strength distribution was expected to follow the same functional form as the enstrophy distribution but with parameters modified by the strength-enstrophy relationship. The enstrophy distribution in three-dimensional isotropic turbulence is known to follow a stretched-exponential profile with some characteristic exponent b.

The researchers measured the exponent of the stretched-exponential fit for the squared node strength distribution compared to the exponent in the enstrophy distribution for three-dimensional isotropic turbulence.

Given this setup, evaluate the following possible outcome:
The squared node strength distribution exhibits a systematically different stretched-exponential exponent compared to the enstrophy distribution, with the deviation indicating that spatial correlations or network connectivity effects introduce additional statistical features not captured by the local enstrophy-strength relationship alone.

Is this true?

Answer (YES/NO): NO